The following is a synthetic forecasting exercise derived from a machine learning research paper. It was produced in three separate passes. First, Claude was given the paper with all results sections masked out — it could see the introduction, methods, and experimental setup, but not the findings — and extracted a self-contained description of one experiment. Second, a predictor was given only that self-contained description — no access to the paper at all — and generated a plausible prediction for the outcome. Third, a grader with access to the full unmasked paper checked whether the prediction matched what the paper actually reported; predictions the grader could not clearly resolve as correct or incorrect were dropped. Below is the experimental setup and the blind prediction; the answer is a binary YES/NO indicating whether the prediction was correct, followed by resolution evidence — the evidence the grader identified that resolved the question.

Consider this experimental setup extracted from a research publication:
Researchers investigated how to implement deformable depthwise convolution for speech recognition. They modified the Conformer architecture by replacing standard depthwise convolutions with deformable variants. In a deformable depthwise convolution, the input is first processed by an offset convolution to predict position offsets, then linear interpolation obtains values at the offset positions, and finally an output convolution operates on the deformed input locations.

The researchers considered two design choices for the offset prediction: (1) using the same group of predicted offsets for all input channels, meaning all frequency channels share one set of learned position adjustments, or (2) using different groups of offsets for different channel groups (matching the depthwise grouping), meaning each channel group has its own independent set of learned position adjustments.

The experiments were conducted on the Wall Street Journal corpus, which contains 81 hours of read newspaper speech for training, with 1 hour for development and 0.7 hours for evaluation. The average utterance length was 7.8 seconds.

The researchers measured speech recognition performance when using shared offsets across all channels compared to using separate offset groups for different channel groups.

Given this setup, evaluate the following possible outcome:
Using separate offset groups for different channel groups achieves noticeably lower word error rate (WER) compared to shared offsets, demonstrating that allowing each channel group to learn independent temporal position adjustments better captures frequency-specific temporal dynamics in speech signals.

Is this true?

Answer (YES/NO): NO